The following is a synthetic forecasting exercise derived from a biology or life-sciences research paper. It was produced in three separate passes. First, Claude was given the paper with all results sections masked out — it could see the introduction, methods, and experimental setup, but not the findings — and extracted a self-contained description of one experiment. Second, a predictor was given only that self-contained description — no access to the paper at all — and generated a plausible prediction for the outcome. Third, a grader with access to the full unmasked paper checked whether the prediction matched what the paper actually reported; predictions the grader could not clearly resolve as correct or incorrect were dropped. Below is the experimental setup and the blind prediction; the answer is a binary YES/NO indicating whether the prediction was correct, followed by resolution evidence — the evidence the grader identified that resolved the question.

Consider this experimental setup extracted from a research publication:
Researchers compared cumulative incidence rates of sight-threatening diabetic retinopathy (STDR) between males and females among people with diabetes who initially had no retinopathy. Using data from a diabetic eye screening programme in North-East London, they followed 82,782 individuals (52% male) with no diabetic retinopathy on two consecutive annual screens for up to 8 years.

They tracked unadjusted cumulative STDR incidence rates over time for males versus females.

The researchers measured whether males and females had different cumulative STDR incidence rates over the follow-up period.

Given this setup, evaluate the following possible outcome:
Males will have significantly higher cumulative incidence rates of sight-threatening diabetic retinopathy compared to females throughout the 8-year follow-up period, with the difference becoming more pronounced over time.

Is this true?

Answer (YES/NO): NO